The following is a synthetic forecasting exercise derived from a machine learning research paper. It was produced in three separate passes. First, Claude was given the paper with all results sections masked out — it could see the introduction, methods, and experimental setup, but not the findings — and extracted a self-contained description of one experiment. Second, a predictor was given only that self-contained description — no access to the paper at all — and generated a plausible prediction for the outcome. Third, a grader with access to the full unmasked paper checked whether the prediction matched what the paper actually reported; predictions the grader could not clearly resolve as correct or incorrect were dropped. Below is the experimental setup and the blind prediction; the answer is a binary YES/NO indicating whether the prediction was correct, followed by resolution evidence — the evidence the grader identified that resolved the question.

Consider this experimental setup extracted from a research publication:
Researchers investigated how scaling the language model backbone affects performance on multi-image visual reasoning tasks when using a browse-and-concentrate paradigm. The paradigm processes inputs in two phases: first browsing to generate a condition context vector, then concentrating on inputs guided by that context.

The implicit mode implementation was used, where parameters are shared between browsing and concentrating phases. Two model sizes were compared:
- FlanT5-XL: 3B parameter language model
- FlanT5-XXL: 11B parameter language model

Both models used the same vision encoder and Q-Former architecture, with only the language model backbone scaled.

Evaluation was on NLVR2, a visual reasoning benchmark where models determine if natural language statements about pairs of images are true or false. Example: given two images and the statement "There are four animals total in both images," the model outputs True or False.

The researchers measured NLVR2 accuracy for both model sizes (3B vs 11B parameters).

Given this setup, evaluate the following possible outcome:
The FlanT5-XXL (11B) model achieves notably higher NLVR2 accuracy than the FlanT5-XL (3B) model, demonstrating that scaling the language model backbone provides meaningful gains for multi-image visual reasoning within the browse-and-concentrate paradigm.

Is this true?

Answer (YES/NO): YES